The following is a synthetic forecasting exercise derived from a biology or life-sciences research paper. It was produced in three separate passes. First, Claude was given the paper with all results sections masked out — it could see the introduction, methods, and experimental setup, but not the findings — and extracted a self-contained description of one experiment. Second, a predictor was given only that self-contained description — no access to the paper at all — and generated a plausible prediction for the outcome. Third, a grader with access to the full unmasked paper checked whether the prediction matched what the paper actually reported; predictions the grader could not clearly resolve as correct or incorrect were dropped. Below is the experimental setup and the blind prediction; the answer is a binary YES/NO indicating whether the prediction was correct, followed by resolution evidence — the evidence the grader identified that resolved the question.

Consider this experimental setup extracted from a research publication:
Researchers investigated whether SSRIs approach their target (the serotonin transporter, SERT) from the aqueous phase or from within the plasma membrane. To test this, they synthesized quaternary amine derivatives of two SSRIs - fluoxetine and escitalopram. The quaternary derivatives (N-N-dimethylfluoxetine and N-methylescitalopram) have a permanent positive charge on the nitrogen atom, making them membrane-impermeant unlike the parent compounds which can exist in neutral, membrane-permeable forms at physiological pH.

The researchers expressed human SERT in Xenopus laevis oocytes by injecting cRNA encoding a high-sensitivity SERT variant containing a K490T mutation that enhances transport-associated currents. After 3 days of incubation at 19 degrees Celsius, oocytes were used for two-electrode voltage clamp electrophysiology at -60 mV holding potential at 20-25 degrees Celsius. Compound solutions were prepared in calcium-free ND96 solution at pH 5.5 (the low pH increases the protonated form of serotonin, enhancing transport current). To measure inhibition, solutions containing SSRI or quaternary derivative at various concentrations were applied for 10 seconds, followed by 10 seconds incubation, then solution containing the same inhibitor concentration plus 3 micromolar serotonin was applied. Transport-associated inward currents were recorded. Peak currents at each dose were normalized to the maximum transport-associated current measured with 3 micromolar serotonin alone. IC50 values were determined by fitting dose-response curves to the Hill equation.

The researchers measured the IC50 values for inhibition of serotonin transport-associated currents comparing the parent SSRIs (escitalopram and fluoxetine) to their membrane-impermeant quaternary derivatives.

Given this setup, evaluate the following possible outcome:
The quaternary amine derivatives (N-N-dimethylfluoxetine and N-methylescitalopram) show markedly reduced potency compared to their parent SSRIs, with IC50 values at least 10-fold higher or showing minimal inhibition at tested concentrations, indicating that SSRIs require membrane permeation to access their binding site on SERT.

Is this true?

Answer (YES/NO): NO